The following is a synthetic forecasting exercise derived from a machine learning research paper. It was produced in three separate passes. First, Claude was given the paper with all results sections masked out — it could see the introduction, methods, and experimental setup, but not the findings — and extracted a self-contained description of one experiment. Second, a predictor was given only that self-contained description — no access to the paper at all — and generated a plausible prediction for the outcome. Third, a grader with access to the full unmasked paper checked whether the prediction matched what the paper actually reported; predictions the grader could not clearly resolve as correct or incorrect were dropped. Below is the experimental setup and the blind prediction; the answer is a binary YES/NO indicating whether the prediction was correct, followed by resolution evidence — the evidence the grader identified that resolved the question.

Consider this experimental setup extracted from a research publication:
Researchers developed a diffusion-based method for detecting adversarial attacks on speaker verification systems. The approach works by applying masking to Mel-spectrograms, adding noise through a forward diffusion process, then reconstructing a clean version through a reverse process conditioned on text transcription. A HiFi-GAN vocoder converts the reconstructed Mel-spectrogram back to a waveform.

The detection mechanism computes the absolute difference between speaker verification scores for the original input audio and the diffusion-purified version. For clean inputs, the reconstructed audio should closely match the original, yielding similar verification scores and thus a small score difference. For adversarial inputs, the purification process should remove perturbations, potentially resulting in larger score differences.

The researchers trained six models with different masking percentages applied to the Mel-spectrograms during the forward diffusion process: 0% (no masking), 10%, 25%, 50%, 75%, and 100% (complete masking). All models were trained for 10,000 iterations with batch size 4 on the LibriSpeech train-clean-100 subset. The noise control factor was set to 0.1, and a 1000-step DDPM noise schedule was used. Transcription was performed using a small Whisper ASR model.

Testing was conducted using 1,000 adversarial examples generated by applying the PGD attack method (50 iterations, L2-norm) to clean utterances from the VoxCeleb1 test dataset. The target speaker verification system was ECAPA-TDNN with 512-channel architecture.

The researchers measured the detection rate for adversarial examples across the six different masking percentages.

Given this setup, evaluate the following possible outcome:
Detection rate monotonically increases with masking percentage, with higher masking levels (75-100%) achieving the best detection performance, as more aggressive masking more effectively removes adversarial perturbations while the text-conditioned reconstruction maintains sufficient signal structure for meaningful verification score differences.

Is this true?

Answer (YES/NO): NO